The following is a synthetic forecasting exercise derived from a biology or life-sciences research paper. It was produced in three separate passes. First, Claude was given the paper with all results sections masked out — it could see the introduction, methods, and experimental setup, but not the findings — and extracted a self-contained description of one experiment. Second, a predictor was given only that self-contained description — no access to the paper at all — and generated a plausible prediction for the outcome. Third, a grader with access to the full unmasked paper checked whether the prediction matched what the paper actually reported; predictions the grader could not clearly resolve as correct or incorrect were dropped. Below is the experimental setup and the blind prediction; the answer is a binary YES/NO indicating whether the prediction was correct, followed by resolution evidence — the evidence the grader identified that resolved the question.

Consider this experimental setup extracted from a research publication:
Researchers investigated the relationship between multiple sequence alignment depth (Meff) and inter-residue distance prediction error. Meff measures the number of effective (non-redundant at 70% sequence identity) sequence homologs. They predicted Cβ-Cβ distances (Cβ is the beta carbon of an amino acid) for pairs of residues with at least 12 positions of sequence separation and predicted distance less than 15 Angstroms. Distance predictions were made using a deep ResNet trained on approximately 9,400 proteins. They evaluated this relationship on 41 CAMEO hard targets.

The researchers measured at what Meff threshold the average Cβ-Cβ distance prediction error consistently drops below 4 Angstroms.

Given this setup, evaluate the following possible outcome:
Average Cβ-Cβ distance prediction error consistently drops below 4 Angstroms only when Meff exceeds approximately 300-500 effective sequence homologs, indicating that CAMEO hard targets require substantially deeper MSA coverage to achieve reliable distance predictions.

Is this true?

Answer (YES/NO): NO